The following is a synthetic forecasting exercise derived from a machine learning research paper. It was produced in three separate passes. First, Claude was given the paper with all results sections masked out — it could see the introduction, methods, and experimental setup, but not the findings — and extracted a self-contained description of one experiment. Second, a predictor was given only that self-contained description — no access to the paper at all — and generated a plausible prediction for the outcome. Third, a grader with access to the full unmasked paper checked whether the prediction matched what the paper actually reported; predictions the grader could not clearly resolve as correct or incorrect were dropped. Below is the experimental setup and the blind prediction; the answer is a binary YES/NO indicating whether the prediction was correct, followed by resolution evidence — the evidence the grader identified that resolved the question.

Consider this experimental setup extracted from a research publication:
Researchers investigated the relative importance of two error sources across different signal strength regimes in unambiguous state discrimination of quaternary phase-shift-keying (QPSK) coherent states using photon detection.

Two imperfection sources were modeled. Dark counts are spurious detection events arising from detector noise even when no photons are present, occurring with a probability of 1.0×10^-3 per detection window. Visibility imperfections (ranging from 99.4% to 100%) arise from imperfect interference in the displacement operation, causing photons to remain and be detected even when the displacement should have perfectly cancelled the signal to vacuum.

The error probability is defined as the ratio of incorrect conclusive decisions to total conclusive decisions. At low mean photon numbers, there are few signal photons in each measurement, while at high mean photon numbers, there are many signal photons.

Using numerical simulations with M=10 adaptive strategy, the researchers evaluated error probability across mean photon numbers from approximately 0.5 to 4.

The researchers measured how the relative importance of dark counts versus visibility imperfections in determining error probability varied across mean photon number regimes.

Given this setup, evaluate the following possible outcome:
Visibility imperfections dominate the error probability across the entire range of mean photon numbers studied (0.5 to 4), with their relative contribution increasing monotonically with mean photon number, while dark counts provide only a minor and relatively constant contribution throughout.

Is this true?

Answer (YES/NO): NO